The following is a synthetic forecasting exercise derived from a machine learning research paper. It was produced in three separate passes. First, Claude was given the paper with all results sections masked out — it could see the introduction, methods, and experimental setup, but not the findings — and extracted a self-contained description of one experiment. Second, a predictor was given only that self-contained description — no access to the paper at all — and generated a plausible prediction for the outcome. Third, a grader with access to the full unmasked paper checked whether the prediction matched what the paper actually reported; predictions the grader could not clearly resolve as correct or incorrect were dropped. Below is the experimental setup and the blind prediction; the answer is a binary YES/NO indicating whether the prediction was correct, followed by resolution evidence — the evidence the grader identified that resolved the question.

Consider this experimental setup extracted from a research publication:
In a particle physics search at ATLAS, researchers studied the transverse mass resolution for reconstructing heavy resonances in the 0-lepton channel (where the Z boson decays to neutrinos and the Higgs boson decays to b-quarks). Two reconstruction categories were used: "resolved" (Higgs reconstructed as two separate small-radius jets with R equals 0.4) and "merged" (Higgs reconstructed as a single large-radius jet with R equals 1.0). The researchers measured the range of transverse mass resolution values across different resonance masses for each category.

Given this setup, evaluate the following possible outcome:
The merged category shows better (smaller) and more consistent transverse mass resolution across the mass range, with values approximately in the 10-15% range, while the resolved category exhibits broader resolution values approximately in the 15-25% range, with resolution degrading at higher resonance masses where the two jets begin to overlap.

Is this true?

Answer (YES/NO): NO